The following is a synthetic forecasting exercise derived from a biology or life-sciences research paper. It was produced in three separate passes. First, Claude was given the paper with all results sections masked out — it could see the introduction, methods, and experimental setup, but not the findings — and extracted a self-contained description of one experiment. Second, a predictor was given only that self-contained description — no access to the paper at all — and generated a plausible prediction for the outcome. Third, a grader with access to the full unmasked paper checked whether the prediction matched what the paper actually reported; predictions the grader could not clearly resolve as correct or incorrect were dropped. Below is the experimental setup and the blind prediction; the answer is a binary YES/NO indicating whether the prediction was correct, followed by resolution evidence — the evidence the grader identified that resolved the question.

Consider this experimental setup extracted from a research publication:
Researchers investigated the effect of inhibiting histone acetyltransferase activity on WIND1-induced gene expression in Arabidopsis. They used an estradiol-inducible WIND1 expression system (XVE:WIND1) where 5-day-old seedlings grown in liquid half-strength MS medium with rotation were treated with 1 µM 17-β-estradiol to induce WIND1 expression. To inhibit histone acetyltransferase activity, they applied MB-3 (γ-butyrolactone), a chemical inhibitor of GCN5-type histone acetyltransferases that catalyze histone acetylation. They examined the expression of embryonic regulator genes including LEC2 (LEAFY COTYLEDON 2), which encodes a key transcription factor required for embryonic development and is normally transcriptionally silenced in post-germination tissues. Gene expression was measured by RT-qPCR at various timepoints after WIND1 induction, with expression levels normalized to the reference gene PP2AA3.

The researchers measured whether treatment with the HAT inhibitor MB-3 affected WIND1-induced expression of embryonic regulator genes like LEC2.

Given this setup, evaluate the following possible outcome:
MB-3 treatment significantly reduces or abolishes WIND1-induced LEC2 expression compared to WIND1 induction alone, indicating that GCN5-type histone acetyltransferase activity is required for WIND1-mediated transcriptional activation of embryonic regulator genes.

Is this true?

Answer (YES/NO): YES